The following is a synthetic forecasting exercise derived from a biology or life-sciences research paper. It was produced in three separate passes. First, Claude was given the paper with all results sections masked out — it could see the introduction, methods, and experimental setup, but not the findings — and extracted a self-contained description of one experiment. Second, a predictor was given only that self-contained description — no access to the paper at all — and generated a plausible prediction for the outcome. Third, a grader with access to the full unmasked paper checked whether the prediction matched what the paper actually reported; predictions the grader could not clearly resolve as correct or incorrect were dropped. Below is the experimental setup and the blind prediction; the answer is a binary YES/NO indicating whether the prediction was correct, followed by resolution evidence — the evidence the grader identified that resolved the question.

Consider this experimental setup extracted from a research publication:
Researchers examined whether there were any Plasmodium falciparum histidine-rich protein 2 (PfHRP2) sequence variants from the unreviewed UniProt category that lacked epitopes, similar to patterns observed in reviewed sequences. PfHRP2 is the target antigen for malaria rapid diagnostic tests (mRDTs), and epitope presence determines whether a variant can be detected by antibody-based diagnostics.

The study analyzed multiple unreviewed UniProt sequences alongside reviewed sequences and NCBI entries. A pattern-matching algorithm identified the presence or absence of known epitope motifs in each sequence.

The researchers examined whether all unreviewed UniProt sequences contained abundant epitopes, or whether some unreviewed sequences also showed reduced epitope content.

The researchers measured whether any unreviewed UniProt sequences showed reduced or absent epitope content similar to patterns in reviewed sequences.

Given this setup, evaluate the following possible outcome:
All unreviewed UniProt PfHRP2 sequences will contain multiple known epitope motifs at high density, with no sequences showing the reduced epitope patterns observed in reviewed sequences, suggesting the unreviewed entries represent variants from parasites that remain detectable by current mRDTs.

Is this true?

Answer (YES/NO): NO